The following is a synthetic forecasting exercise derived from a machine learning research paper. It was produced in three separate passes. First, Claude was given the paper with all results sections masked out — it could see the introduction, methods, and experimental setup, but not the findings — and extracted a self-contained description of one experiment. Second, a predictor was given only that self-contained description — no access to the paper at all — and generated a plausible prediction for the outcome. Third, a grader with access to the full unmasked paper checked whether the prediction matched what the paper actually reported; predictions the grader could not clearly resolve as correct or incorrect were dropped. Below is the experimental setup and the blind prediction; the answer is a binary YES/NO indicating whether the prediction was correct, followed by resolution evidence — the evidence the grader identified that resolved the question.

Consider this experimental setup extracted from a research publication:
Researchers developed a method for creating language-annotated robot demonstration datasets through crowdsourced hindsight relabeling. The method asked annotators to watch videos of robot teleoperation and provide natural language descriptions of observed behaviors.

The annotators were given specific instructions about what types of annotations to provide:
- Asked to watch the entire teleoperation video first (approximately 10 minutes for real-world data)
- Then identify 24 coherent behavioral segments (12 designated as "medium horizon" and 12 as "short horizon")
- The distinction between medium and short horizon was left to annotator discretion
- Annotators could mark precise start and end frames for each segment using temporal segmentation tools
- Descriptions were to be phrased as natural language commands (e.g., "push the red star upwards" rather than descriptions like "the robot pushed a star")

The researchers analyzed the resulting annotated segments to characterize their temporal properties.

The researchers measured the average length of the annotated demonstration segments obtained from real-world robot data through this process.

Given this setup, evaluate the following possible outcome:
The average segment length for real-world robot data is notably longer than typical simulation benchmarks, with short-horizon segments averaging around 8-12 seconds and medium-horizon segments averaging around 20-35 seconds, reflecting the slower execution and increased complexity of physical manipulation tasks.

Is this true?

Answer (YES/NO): NO